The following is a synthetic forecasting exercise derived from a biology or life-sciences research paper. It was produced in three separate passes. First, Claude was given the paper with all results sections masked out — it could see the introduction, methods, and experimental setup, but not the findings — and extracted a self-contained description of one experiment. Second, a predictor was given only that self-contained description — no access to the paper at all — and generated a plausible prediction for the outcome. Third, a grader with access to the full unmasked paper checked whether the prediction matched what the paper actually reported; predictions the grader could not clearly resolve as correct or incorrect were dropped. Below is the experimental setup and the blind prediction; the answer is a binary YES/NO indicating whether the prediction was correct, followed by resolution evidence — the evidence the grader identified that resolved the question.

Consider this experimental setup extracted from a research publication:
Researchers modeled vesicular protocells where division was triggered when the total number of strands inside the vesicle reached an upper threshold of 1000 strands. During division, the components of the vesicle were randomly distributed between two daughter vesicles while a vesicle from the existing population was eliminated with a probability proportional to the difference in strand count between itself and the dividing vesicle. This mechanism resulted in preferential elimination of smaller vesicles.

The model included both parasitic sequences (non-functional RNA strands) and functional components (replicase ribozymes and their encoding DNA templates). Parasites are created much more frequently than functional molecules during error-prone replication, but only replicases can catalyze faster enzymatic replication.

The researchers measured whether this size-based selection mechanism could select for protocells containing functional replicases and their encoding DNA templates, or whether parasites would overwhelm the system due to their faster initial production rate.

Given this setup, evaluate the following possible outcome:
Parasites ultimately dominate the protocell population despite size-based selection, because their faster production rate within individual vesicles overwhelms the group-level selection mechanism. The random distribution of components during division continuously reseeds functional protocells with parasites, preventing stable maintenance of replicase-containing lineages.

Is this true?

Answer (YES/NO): NO